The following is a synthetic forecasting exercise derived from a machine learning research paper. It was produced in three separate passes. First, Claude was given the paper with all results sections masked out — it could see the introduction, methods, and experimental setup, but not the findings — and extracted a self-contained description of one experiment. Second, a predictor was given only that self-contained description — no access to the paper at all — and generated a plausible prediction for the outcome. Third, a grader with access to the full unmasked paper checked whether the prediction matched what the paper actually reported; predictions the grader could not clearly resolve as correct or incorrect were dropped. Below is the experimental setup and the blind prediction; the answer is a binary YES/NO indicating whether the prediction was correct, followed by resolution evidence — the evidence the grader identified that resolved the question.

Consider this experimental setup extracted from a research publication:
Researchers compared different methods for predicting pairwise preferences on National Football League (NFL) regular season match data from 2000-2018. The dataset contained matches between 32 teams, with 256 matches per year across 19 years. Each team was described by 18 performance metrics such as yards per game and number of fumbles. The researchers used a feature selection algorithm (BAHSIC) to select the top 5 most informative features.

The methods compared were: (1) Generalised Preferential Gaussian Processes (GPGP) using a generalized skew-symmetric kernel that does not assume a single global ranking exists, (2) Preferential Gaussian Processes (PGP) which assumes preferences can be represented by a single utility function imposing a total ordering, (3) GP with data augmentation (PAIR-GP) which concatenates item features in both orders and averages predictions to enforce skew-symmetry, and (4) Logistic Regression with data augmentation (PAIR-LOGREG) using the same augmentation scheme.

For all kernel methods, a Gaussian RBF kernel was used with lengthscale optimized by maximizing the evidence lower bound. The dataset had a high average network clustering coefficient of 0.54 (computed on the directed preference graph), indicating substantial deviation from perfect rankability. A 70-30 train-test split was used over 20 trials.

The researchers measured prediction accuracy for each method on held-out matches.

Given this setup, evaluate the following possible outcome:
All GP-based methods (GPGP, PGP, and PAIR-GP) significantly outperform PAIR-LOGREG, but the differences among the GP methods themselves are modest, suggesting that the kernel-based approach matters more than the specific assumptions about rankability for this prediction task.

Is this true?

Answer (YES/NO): NO